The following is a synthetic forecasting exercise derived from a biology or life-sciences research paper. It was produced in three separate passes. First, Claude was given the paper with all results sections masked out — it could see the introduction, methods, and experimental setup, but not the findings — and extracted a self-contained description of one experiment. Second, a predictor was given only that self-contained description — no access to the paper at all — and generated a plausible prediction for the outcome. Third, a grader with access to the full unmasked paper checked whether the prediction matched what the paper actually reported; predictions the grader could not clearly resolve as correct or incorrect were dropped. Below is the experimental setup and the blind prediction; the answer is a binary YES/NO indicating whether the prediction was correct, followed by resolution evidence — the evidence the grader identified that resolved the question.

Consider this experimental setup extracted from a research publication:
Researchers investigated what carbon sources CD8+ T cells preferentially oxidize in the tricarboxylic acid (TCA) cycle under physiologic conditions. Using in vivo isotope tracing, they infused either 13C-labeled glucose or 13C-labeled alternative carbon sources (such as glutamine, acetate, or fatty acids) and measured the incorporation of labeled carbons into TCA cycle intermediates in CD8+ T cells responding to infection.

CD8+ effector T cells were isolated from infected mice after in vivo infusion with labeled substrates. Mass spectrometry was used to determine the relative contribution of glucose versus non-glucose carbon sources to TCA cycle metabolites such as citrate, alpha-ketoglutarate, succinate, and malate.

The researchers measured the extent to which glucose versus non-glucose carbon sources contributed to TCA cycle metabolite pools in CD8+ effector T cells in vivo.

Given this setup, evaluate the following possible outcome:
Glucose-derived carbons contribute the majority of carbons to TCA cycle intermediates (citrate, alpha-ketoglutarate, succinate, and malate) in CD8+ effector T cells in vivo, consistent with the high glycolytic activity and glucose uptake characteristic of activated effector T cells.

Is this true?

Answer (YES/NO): NO